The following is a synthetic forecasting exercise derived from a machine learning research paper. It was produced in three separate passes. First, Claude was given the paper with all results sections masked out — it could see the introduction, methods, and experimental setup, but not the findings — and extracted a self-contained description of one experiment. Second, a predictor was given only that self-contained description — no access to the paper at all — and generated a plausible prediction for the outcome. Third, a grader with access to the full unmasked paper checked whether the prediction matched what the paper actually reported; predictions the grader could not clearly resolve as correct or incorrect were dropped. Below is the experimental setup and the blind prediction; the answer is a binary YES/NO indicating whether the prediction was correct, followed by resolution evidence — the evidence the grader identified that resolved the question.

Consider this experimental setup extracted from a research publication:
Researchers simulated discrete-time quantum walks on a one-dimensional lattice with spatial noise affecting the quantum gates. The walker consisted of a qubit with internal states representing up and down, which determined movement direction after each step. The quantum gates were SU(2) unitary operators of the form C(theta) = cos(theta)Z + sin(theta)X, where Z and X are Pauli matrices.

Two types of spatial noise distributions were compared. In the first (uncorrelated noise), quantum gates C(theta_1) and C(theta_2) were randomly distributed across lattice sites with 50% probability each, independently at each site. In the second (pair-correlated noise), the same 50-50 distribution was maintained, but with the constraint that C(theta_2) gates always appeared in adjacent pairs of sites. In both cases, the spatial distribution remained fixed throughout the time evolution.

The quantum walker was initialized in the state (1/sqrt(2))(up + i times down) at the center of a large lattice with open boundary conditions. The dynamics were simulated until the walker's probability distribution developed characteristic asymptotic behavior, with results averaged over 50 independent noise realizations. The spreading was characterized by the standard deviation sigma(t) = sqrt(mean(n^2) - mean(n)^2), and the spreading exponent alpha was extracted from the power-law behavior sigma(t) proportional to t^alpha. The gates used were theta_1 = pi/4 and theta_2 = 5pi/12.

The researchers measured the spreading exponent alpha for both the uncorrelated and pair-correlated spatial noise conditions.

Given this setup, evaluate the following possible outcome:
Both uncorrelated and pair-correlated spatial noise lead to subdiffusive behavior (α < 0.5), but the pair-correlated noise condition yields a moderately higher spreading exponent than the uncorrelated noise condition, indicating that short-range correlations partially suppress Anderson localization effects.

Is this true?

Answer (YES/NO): NO